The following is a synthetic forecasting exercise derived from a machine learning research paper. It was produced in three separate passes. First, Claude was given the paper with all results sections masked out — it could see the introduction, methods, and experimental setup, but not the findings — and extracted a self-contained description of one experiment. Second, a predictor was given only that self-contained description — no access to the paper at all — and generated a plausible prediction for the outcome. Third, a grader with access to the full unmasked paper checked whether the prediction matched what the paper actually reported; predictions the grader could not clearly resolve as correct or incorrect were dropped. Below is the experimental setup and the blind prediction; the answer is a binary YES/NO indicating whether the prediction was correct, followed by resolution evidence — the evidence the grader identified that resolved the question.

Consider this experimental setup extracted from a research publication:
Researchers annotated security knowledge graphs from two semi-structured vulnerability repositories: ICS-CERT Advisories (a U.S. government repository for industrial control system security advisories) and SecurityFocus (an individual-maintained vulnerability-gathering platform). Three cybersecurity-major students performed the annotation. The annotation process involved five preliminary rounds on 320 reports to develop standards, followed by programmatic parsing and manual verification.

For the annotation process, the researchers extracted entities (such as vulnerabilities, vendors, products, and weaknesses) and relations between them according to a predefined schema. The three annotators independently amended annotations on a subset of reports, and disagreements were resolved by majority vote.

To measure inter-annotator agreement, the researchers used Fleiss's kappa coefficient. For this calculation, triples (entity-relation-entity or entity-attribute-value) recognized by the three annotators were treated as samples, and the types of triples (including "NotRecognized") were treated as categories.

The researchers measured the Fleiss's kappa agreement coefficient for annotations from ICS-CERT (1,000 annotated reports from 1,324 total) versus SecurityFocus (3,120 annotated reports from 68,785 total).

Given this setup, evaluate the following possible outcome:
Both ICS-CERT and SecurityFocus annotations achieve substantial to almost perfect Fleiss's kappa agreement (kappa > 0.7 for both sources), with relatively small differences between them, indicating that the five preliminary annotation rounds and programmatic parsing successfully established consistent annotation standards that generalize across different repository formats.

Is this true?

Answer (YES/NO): YES